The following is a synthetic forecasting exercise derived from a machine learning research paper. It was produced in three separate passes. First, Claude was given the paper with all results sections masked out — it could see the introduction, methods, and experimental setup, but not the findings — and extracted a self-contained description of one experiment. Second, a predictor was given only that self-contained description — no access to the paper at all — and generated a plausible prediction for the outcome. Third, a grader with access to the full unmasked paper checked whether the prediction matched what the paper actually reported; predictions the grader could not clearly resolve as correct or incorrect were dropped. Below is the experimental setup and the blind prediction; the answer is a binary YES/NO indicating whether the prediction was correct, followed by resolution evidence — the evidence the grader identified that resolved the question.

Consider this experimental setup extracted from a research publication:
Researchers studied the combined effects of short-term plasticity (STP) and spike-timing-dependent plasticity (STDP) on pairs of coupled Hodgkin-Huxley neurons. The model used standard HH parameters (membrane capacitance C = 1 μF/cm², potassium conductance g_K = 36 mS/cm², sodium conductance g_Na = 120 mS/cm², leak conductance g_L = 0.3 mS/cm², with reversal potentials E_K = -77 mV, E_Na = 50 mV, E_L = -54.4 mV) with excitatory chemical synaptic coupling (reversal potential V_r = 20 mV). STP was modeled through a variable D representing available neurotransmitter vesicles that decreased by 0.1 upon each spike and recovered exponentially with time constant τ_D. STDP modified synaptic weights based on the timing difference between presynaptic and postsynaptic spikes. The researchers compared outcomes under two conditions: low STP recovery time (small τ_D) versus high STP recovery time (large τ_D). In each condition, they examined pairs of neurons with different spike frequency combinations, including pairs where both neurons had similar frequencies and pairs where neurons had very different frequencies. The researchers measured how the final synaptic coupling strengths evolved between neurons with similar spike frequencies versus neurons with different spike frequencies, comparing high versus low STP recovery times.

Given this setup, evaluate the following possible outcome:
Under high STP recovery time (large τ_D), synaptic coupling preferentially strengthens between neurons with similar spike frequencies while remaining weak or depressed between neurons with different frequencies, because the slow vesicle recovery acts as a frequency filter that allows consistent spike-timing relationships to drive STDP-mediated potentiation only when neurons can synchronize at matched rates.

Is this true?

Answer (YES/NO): YES